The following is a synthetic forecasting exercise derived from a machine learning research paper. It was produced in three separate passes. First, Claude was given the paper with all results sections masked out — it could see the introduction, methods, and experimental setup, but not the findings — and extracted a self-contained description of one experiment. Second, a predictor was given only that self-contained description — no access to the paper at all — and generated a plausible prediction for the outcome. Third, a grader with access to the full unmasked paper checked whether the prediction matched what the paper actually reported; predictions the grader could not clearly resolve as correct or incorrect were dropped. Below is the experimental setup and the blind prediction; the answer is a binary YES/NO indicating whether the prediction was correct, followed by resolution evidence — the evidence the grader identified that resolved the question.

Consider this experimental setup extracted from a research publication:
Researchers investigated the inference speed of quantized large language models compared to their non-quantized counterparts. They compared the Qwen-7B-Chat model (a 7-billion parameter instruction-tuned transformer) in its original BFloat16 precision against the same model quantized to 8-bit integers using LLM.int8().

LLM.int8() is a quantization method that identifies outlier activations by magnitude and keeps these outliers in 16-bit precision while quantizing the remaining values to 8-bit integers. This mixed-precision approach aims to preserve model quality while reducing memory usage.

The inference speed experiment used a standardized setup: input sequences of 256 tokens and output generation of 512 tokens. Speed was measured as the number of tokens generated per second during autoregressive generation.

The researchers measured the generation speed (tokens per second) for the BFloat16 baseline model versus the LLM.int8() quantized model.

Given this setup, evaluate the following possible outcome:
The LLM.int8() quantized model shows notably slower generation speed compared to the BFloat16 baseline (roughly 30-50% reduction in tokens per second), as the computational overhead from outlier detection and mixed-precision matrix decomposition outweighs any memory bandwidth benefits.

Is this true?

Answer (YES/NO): NO